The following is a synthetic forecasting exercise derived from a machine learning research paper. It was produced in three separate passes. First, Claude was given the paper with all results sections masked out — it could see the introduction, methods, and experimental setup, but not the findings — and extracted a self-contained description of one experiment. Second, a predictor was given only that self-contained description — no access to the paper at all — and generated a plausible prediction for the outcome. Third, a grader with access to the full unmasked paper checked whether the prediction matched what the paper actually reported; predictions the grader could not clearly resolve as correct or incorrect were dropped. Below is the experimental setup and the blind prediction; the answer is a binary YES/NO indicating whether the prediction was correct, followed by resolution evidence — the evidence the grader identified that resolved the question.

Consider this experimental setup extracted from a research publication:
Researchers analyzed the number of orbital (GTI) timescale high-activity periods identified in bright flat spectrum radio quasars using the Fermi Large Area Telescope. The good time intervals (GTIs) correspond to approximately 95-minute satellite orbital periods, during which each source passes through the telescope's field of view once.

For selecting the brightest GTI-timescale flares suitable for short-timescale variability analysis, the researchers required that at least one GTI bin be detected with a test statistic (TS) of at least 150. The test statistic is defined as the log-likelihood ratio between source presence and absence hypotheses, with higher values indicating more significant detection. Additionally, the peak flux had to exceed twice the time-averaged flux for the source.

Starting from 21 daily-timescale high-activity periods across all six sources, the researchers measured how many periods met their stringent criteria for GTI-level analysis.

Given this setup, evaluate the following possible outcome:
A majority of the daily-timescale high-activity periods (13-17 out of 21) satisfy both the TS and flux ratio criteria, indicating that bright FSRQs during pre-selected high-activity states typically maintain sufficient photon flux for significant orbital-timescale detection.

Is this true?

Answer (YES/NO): NO